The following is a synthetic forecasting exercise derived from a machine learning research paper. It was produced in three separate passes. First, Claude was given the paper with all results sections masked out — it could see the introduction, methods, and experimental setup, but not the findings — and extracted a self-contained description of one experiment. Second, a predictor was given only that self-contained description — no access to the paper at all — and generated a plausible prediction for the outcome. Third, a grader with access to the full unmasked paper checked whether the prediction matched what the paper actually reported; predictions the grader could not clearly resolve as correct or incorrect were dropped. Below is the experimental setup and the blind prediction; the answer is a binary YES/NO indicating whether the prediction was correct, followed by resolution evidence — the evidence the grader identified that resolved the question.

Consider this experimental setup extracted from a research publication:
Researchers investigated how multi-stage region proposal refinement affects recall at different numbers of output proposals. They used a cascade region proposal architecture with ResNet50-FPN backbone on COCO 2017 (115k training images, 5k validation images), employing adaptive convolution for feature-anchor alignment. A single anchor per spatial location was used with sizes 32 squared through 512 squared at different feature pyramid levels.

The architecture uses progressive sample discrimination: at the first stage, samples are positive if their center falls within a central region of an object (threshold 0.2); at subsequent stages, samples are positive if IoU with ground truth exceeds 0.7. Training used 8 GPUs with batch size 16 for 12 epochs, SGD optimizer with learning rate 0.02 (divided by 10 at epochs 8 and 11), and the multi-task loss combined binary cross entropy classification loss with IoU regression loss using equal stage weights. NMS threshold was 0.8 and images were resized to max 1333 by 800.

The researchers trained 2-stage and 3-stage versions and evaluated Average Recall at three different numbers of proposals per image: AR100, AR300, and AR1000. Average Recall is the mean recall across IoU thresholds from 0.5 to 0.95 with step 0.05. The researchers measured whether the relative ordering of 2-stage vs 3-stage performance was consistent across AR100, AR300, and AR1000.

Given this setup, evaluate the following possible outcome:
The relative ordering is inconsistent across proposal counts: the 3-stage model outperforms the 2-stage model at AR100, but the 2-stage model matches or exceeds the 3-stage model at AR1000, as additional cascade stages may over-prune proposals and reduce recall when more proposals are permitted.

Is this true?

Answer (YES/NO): NO